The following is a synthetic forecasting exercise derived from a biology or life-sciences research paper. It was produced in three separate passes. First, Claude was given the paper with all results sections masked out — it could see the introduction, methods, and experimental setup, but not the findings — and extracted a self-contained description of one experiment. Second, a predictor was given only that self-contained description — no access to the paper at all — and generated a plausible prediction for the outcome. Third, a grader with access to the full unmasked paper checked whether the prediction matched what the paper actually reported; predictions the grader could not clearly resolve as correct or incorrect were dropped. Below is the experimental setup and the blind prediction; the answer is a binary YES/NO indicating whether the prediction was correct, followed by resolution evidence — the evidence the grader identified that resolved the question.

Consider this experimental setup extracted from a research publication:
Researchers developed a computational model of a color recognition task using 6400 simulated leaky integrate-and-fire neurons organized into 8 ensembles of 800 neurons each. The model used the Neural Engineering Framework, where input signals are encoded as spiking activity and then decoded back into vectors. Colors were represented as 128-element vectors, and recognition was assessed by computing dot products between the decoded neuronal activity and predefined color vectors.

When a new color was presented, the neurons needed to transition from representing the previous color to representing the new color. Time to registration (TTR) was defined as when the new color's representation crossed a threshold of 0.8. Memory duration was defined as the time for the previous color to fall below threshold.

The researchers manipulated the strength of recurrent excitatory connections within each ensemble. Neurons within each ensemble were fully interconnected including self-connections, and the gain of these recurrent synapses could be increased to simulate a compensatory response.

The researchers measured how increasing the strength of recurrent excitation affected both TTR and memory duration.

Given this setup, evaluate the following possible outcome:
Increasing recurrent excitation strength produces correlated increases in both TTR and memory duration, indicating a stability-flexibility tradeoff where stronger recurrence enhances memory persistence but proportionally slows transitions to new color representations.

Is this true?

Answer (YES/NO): YES